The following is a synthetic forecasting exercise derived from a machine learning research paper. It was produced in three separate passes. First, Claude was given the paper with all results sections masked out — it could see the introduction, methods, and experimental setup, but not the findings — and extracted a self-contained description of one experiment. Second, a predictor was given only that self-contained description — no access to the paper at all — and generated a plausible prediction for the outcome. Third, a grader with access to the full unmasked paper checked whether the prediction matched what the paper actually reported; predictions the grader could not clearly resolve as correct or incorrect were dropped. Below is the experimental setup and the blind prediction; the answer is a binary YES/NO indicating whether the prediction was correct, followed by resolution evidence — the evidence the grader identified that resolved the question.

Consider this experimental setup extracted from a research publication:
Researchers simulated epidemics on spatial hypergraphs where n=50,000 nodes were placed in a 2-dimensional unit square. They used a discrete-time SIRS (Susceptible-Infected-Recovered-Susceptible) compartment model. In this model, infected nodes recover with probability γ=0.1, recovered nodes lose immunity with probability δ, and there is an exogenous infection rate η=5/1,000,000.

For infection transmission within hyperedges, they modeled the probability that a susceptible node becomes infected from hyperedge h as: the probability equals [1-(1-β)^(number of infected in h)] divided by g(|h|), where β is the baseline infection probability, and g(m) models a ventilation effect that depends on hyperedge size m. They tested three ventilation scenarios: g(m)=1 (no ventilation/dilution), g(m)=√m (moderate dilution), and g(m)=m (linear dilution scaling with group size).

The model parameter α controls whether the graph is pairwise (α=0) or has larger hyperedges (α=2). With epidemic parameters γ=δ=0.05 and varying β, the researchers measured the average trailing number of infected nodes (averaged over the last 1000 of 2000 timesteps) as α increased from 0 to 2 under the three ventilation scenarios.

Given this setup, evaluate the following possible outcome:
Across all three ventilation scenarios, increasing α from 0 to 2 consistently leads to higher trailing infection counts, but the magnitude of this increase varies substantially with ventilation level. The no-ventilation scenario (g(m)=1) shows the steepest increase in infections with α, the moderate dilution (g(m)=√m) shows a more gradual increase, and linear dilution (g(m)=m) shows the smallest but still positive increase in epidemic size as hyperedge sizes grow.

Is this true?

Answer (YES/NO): NO